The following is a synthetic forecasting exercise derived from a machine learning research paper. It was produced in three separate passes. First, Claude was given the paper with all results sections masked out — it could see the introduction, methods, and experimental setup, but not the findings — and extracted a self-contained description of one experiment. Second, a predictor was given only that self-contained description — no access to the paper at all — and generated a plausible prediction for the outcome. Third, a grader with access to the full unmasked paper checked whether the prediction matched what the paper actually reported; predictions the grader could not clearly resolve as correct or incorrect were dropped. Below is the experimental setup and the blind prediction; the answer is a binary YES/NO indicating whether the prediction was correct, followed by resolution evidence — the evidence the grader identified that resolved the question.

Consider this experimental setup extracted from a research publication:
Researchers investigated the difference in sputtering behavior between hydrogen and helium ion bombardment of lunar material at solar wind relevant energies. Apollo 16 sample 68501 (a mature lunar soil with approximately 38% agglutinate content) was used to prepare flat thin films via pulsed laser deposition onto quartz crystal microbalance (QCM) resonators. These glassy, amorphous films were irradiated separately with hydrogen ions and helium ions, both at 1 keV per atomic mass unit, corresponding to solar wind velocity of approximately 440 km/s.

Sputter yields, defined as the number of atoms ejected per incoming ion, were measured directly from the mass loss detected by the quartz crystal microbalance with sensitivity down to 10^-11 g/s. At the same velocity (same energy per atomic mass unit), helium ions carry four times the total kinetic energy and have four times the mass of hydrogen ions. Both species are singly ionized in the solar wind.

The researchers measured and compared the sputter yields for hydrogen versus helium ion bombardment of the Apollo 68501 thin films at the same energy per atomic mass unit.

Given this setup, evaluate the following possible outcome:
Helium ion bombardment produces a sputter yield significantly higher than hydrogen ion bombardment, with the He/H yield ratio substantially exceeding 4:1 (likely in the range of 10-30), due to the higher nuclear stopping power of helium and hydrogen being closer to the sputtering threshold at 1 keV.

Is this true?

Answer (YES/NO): YES